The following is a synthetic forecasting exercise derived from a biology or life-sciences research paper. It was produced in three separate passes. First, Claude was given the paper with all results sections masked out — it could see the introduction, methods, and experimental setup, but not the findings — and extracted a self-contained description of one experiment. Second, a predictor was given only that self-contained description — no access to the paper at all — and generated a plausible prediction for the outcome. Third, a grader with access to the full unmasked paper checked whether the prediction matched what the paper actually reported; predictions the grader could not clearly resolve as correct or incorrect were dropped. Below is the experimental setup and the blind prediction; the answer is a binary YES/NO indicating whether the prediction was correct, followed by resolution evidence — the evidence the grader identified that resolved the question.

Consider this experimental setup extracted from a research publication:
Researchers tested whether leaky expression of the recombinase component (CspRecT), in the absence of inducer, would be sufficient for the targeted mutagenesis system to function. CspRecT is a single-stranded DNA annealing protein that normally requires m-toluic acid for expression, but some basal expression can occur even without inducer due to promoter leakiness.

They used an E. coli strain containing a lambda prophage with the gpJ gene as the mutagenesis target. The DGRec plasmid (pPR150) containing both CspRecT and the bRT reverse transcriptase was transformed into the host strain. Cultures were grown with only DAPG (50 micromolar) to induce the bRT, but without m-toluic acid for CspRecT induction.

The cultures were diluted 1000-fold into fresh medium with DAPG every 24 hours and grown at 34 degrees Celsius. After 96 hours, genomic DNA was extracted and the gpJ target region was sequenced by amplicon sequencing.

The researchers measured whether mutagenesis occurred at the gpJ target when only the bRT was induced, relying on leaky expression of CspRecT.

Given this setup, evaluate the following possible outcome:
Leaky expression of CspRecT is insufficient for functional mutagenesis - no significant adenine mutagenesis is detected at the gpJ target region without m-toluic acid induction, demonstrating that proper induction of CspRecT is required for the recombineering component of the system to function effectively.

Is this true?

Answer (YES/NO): NO